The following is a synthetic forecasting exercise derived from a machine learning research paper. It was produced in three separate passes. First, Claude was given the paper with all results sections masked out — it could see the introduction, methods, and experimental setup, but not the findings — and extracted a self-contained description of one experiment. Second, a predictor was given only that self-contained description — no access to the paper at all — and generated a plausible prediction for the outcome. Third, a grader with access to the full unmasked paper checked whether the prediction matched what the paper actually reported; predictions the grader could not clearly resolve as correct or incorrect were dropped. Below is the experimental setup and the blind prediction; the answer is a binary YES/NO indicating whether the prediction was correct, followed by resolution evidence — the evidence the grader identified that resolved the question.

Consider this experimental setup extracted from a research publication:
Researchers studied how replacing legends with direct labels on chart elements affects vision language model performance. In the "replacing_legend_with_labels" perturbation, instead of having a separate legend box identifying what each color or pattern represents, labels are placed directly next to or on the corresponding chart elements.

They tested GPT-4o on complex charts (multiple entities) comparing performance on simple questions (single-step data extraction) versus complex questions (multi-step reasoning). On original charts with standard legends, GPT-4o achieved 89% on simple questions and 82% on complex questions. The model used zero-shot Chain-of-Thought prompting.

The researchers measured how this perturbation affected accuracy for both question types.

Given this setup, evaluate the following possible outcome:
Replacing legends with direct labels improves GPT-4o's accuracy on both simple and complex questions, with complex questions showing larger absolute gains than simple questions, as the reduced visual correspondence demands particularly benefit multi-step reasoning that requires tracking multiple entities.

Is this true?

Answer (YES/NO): NO